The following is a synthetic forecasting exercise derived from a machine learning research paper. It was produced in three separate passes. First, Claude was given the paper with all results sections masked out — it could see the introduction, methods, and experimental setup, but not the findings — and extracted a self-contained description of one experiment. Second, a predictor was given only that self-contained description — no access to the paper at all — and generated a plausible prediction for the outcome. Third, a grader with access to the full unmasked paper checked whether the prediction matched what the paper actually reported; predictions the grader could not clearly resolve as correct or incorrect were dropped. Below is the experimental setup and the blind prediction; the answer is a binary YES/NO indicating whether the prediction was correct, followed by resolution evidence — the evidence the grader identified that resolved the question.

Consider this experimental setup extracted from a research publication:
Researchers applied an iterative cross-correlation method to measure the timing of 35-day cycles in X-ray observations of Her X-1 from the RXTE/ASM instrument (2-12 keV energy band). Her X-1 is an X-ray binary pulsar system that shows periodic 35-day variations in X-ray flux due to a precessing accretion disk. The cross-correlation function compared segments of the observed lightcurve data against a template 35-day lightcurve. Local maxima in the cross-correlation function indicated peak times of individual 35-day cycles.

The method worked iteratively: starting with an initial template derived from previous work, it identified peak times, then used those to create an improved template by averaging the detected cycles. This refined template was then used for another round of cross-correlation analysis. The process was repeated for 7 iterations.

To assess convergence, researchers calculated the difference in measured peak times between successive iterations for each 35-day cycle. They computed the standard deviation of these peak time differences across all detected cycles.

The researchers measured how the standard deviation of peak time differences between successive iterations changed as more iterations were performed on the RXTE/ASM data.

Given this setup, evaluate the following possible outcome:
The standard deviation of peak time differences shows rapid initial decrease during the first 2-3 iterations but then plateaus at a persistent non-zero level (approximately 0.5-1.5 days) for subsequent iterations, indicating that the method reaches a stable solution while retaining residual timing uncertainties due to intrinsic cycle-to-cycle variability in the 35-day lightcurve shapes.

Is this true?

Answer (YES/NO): NO